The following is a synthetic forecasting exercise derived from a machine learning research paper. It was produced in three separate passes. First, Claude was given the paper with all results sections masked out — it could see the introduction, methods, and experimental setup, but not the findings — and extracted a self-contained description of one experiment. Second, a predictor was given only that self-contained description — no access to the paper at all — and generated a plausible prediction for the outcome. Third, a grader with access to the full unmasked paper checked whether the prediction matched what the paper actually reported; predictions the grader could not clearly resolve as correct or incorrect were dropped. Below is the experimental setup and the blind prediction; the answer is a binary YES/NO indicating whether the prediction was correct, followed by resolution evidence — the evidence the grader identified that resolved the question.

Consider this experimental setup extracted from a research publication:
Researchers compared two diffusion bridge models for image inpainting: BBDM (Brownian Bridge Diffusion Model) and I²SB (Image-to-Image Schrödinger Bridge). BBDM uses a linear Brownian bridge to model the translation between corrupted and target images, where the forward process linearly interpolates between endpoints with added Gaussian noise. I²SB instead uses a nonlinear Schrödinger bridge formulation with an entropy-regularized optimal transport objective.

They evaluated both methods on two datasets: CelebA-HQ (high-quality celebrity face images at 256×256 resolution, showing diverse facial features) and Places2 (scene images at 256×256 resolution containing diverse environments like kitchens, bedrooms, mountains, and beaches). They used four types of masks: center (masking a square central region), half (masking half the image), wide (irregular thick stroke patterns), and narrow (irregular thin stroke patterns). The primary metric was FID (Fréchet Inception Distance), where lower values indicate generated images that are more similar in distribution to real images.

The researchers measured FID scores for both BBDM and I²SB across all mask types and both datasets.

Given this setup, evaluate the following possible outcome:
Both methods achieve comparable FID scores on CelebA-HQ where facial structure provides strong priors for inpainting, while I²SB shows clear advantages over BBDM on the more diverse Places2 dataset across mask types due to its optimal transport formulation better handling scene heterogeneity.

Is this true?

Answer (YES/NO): NO